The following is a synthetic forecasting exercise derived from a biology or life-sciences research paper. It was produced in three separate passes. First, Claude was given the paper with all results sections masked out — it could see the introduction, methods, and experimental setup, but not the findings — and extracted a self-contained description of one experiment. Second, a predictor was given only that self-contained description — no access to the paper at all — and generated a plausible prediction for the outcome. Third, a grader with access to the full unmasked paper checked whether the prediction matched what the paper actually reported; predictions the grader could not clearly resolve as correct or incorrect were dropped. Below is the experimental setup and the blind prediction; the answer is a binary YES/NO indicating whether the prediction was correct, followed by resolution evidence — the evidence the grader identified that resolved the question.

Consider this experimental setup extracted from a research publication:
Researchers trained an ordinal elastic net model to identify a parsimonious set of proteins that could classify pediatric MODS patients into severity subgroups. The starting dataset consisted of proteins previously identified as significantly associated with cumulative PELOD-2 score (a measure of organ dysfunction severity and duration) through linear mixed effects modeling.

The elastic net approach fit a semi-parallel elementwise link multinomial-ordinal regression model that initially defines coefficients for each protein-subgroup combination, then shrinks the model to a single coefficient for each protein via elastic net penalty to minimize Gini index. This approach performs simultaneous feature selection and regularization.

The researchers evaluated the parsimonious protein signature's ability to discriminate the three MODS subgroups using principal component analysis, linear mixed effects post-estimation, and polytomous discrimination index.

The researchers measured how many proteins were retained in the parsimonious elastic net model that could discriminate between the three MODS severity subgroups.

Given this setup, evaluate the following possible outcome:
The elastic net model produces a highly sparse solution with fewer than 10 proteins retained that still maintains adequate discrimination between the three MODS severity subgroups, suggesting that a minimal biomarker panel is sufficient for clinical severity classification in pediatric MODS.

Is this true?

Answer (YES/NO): NO